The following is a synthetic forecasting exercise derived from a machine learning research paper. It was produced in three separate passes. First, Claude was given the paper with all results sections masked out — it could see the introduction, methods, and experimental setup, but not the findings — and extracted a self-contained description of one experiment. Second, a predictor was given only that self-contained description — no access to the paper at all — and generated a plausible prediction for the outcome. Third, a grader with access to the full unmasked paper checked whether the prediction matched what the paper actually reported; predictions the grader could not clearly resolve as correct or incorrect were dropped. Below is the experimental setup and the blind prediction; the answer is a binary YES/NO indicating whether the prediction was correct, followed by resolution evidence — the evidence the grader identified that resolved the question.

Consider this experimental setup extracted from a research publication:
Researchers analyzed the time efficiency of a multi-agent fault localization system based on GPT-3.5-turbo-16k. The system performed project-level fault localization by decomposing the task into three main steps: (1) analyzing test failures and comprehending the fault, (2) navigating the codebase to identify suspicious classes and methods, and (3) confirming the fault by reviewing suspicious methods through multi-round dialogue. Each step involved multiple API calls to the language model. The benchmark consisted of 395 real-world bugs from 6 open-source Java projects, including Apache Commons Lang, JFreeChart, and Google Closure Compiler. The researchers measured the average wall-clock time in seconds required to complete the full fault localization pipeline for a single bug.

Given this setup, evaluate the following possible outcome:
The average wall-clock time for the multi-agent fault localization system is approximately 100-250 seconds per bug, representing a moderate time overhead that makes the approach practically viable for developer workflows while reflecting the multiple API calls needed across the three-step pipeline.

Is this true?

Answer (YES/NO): NO